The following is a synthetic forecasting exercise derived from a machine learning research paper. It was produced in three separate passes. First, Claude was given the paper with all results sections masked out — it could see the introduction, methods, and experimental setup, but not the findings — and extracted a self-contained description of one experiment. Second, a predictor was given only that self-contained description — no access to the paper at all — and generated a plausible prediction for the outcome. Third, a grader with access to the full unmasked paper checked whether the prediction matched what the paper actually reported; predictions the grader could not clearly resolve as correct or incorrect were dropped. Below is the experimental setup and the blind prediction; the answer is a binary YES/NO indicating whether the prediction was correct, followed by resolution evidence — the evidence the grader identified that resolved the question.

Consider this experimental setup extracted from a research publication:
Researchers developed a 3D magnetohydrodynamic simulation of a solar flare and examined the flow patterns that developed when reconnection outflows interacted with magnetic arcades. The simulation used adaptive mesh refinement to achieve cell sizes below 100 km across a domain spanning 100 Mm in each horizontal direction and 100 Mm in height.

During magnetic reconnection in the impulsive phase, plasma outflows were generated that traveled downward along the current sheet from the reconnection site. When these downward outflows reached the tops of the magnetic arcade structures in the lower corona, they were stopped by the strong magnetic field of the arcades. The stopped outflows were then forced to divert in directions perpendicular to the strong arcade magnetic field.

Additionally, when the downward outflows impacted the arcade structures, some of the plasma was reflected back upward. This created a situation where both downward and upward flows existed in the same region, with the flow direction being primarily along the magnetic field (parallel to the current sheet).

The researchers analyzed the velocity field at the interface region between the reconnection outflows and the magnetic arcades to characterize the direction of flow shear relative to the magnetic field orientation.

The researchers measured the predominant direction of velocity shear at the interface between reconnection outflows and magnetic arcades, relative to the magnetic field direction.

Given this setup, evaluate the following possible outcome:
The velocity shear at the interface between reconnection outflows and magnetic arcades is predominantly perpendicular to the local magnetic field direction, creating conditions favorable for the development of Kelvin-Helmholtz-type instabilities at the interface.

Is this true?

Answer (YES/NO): YES